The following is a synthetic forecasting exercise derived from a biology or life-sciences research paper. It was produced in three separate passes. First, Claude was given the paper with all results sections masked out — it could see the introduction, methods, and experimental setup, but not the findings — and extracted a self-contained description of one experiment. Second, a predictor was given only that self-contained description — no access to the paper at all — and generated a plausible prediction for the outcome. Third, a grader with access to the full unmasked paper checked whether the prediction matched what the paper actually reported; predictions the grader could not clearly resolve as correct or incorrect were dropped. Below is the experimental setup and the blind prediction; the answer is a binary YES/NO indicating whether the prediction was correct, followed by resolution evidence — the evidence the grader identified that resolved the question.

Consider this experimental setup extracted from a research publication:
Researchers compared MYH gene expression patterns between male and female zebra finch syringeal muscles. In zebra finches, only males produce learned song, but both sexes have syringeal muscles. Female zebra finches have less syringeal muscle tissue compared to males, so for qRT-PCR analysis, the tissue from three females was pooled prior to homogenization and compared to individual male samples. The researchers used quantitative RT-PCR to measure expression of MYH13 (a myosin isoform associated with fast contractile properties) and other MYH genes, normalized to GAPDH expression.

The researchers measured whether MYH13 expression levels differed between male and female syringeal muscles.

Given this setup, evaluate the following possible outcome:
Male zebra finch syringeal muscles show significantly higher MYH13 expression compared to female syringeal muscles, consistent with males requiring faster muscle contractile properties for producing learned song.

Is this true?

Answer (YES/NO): YES